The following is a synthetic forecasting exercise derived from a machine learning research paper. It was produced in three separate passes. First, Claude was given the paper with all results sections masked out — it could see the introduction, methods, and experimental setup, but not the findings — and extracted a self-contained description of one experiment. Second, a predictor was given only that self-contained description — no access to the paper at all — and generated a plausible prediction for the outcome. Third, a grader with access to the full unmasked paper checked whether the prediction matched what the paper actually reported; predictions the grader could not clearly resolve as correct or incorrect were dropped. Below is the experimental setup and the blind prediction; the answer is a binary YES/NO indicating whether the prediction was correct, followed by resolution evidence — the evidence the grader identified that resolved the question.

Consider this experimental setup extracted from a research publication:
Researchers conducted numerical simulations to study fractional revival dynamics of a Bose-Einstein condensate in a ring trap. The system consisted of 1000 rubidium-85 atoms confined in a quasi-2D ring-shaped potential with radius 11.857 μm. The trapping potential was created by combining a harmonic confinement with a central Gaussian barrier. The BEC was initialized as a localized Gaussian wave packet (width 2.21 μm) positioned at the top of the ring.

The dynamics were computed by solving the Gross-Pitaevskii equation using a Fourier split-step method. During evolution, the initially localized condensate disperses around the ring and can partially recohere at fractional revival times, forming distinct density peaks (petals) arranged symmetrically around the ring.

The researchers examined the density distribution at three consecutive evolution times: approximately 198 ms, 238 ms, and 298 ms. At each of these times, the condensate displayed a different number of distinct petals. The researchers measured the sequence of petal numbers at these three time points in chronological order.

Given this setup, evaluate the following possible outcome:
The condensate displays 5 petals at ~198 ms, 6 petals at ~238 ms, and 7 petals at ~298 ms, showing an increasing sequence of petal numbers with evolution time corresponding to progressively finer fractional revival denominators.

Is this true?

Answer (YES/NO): NO